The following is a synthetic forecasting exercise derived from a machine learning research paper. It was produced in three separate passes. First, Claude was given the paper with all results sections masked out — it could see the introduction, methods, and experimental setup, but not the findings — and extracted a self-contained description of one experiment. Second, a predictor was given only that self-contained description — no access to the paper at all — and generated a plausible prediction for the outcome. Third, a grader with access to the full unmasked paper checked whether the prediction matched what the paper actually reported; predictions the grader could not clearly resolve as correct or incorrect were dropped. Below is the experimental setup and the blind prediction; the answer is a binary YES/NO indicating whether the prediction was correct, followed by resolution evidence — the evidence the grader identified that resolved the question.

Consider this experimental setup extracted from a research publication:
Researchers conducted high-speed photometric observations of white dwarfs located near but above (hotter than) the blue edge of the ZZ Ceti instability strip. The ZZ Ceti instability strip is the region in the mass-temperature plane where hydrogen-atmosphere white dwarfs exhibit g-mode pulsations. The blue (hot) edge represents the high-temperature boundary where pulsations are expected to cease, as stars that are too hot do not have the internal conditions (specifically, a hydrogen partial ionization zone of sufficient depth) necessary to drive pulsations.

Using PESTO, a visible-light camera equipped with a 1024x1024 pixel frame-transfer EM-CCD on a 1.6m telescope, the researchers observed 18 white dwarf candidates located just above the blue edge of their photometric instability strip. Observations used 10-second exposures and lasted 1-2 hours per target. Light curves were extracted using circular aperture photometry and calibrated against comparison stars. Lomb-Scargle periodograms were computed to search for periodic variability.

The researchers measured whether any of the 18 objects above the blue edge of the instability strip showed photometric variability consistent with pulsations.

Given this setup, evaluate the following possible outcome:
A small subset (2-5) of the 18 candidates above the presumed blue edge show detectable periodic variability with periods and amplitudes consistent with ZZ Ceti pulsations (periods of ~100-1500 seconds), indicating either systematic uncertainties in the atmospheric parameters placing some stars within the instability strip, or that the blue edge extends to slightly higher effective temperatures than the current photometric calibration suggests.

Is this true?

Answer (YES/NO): NO